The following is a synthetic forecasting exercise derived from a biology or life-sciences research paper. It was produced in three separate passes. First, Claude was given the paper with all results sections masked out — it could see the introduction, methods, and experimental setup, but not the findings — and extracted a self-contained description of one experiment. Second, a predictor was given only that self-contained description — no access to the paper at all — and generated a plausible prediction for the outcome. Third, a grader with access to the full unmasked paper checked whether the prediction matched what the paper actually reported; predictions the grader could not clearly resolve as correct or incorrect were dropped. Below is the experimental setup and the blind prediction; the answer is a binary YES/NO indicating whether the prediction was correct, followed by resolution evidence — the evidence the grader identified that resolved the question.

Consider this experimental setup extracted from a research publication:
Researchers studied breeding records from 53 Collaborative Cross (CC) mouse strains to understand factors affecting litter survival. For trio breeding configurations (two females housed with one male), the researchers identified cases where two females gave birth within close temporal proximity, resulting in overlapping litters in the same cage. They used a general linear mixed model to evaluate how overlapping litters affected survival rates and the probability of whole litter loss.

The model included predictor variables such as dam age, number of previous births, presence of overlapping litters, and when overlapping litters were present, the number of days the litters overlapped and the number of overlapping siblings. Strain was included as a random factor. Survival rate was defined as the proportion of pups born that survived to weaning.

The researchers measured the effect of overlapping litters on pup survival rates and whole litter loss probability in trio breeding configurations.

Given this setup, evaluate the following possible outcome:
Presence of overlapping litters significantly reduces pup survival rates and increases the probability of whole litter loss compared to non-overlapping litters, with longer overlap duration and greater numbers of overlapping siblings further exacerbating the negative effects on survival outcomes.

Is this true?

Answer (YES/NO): NO